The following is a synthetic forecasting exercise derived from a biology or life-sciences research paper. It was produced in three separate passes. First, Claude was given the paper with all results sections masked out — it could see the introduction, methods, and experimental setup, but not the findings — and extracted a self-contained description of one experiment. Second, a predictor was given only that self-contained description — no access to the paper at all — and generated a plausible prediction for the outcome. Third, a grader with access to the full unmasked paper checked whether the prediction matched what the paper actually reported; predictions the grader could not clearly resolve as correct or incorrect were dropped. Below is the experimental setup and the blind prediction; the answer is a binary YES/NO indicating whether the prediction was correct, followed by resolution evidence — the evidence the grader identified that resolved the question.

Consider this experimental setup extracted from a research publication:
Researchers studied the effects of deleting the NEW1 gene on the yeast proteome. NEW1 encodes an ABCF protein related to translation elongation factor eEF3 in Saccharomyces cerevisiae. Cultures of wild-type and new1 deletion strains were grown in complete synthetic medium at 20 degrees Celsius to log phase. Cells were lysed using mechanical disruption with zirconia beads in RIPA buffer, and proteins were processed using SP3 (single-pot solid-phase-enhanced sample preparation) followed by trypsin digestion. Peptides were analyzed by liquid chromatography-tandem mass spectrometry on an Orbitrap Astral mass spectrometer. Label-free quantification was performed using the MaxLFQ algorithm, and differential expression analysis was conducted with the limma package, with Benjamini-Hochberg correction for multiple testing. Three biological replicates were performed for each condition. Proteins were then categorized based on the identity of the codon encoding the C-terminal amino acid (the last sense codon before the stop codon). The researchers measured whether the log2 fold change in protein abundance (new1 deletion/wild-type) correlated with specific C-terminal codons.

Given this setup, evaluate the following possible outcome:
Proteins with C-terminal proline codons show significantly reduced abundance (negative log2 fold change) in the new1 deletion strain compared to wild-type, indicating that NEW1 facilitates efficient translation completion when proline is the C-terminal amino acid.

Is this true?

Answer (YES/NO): NO